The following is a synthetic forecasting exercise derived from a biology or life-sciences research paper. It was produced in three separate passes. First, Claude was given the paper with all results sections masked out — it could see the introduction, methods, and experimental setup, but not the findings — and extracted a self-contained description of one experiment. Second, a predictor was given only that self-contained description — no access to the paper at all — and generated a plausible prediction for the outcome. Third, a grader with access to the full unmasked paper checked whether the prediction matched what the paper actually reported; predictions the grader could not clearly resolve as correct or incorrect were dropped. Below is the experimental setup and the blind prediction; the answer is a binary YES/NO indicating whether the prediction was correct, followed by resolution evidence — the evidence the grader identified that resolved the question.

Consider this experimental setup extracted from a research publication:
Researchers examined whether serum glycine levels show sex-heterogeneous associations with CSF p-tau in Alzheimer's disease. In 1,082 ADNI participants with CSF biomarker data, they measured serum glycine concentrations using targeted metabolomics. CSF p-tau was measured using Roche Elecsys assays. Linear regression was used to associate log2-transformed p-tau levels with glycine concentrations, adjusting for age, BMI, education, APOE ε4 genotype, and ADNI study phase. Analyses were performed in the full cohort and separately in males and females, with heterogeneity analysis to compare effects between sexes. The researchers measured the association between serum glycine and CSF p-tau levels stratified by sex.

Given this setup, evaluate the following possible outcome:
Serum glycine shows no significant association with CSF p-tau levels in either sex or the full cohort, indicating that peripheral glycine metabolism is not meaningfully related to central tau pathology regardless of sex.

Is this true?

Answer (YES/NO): NO